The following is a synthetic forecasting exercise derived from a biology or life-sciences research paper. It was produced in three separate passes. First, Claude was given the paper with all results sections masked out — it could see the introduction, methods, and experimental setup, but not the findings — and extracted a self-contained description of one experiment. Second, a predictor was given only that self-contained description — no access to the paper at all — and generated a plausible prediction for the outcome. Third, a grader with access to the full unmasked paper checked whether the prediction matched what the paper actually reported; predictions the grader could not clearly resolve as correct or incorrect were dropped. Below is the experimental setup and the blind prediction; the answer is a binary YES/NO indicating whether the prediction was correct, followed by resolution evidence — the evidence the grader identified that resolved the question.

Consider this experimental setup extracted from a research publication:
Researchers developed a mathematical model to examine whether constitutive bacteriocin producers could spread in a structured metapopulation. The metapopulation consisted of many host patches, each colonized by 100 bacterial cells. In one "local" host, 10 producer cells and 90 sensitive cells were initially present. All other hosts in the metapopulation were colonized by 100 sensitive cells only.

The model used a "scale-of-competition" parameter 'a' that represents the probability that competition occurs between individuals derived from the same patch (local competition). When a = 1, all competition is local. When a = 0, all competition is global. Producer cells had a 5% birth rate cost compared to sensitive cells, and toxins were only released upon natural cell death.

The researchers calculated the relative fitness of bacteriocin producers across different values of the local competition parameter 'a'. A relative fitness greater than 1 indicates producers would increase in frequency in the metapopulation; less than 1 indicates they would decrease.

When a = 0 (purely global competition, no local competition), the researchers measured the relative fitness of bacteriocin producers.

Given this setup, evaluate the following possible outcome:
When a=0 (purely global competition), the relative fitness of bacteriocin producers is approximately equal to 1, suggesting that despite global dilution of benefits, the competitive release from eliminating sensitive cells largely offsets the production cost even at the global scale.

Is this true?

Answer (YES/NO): NO